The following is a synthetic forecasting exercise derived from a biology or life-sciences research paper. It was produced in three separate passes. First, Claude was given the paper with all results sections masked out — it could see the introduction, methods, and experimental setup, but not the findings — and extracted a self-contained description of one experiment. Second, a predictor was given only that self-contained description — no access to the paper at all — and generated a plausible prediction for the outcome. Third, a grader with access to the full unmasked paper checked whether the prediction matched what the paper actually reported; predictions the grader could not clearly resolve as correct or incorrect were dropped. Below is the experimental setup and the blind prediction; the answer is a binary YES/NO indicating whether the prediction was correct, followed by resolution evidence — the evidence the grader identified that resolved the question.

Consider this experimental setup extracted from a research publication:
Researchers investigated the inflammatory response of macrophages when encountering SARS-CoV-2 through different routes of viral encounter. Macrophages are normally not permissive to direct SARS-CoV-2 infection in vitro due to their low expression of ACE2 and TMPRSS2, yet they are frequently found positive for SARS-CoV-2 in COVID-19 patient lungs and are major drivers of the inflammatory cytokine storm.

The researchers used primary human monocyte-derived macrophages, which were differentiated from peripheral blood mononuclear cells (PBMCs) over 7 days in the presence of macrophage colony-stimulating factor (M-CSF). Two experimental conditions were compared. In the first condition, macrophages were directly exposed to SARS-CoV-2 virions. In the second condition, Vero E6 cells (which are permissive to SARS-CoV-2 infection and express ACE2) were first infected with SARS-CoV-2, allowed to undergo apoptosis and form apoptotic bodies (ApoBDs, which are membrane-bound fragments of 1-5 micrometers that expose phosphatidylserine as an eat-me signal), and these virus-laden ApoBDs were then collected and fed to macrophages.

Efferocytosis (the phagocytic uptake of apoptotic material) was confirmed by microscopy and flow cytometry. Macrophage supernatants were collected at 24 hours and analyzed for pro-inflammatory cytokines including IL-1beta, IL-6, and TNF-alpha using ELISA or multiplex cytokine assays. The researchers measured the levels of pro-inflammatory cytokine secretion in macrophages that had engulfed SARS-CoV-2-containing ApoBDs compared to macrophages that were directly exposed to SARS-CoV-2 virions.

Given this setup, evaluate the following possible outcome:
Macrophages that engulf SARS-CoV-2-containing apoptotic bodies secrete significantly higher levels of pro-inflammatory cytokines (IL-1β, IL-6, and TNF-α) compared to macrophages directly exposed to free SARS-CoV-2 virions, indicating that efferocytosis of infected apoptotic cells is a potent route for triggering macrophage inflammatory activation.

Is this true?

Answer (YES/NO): YES